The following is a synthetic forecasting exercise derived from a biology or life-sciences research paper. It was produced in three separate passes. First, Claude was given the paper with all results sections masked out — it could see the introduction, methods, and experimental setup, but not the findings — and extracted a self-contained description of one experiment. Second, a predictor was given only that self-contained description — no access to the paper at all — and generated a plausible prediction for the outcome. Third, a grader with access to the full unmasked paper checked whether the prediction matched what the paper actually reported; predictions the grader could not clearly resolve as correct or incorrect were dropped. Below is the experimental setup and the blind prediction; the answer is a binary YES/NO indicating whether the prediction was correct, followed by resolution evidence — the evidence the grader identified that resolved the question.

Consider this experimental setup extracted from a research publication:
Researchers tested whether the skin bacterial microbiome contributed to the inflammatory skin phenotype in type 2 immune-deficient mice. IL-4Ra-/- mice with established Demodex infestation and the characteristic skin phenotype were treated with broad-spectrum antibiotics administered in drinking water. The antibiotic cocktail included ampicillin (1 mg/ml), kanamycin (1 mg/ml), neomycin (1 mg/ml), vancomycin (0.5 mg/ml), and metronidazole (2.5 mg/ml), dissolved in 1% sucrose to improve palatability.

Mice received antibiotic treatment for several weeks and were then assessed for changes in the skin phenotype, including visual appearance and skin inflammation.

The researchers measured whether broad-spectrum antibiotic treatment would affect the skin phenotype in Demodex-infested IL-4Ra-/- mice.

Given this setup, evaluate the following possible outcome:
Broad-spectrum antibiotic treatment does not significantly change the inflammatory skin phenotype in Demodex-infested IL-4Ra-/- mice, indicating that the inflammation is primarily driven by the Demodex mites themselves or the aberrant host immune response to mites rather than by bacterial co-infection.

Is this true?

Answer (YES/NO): YES